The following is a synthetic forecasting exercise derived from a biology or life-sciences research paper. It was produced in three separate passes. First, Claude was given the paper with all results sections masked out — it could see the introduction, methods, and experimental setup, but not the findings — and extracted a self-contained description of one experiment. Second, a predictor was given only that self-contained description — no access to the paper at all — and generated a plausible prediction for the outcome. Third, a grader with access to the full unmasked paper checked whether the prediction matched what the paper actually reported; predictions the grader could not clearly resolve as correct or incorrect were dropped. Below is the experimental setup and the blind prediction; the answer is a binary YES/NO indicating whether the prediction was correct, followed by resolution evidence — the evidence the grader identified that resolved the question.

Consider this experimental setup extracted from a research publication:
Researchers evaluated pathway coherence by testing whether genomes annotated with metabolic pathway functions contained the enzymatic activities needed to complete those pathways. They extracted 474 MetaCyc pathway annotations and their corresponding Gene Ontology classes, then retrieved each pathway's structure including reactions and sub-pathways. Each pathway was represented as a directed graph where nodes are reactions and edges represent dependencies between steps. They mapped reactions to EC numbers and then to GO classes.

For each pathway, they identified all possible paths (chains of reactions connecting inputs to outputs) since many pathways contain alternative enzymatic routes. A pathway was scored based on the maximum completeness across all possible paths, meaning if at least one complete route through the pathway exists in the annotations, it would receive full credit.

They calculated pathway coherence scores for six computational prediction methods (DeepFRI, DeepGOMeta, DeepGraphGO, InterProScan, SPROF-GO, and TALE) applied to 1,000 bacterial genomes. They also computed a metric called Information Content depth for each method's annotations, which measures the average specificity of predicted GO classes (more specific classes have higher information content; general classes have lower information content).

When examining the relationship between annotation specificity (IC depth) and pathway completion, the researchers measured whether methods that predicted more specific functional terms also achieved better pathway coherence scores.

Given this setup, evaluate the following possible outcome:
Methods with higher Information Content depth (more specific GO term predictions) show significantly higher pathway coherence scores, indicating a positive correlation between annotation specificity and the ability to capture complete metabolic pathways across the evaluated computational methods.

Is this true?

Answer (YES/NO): NO